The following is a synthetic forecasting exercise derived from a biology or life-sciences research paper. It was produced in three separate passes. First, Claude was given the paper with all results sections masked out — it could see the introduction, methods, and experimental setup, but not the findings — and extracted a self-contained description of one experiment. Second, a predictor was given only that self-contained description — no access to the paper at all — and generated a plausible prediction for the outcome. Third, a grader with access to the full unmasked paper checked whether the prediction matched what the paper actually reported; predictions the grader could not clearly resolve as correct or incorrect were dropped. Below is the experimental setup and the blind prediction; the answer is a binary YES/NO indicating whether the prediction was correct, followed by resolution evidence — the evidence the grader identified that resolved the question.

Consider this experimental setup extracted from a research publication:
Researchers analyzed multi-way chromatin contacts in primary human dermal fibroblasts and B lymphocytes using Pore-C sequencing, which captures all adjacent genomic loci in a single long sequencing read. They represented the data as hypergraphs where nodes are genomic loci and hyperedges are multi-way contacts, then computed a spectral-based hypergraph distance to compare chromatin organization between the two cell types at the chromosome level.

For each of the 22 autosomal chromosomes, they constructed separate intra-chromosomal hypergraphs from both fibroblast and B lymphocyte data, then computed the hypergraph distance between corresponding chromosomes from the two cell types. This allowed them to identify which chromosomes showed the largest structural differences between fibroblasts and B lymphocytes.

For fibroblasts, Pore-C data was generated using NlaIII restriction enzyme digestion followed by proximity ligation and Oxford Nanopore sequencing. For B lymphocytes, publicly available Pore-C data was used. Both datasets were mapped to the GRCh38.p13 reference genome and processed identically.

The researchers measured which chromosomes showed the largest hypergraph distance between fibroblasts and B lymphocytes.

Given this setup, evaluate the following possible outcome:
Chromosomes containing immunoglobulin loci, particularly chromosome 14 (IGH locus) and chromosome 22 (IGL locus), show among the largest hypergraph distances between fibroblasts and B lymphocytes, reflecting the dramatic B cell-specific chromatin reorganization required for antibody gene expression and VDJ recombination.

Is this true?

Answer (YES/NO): NO